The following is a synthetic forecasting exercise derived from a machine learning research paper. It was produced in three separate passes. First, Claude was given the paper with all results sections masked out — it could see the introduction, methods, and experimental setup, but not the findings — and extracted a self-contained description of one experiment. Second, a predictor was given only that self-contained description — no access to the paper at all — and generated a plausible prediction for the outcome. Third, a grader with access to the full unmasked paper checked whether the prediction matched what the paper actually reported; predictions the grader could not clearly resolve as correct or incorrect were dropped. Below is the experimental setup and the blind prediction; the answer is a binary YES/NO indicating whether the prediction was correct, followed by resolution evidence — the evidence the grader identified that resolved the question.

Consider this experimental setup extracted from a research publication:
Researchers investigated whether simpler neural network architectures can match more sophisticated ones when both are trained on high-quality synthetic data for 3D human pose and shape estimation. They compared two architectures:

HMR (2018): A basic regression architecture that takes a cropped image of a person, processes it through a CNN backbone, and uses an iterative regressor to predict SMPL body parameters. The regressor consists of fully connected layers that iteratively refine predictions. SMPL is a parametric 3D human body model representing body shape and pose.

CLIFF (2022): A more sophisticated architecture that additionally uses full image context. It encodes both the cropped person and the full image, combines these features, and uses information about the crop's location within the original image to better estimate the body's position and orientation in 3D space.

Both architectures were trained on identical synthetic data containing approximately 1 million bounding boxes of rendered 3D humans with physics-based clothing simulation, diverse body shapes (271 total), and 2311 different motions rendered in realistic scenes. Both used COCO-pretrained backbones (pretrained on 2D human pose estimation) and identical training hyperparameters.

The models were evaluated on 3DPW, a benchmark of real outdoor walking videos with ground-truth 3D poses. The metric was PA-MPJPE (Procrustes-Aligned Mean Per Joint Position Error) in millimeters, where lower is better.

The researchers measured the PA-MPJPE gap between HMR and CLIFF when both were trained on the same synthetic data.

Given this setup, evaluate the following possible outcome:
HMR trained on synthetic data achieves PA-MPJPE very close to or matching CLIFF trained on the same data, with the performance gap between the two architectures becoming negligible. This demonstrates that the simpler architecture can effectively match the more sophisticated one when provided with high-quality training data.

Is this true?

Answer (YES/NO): YES